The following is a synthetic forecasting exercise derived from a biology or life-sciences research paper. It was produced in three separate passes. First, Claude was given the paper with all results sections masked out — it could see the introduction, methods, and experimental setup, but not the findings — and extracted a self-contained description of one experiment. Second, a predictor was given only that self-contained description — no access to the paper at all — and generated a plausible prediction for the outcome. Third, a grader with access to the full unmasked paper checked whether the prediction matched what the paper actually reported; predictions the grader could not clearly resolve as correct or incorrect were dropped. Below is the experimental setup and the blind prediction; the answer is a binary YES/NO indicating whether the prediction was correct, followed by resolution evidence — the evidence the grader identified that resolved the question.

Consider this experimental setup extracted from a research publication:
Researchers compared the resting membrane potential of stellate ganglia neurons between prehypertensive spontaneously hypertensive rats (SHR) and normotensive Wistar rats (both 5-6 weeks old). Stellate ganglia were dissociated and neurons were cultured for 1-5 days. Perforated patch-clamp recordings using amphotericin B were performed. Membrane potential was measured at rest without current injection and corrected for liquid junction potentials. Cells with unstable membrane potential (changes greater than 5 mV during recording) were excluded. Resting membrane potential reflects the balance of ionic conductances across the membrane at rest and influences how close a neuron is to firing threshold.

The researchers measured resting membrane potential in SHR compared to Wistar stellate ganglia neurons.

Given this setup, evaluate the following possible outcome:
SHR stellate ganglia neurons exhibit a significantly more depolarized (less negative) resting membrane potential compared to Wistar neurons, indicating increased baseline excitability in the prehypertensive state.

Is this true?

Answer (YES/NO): YES